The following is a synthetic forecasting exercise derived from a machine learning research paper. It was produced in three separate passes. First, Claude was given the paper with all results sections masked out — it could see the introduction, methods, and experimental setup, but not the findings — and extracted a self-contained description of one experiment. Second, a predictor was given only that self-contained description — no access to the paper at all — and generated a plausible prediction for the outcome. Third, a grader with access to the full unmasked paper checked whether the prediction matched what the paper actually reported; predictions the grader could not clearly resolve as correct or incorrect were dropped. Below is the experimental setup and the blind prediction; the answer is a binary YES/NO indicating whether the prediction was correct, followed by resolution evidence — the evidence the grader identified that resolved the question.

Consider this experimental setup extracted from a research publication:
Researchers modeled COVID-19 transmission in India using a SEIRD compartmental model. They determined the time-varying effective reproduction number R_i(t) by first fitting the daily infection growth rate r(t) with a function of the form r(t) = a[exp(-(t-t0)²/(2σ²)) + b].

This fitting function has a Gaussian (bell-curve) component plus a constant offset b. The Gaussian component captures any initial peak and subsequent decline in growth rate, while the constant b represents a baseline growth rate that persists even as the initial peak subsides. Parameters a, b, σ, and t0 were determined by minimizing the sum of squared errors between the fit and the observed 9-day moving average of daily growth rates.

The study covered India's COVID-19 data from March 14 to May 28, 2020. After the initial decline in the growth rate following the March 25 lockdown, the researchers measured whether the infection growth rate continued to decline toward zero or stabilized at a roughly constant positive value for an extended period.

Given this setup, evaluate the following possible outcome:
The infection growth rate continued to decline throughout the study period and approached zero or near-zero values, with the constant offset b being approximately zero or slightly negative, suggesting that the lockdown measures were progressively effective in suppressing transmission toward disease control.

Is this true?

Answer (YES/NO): NO